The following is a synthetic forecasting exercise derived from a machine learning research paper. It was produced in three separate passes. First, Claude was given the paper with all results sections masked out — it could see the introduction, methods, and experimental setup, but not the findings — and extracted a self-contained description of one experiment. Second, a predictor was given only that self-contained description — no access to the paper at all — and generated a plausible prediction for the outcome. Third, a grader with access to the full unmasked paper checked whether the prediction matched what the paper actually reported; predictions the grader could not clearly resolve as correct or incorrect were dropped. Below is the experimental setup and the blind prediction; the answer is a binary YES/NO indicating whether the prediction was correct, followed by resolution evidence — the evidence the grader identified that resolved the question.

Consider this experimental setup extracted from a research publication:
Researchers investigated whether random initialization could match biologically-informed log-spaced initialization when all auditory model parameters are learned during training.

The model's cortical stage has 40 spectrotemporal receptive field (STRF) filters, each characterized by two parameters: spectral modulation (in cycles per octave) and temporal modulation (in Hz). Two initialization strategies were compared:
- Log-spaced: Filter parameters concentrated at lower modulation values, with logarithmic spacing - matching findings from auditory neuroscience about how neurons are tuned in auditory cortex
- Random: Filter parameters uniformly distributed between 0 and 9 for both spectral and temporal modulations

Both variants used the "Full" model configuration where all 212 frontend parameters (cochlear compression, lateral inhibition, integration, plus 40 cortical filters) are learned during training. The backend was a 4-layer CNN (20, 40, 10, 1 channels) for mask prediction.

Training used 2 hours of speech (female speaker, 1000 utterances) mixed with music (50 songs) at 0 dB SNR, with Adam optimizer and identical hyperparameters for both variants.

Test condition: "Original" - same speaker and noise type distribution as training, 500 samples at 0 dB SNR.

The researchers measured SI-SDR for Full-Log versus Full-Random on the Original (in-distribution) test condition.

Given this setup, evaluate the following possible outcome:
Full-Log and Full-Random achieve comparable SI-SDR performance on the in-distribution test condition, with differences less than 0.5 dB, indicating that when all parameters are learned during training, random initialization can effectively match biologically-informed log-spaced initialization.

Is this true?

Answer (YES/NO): YES